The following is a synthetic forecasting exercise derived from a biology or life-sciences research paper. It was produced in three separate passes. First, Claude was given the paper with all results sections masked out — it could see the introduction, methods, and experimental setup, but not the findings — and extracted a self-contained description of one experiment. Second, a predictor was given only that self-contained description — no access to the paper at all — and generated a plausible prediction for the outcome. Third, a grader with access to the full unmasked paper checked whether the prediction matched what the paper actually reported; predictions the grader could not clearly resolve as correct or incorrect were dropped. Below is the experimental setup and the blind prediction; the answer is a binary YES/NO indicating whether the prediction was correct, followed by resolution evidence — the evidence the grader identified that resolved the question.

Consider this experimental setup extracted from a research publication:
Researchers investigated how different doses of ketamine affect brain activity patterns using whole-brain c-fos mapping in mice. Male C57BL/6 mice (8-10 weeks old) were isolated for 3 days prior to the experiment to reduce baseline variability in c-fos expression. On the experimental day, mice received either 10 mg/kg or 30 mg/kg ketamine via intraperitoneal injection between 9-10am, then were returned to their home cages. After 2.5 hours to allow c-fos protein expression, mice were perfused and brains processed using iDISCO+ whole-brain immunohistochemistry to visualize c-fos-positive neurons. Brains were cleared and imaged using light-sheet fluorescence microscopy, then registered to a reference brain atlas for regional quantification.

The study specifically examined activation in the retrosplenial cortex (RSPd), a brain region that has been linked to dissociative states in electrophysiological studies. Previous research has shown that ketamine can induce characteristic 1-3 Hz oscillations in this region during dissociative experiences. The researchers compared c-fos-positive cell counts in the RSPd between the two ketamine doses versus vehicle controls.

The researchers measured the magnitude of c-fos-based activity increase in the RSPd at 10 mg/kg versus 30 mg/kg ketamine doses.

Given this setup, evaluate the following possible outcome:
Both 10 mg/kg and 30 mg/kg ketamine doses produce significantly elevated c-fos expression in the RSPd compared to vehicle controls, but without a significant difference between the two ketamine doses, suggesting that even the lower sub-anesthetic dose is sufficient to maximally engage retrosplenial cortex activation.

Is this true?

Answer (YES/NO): NO